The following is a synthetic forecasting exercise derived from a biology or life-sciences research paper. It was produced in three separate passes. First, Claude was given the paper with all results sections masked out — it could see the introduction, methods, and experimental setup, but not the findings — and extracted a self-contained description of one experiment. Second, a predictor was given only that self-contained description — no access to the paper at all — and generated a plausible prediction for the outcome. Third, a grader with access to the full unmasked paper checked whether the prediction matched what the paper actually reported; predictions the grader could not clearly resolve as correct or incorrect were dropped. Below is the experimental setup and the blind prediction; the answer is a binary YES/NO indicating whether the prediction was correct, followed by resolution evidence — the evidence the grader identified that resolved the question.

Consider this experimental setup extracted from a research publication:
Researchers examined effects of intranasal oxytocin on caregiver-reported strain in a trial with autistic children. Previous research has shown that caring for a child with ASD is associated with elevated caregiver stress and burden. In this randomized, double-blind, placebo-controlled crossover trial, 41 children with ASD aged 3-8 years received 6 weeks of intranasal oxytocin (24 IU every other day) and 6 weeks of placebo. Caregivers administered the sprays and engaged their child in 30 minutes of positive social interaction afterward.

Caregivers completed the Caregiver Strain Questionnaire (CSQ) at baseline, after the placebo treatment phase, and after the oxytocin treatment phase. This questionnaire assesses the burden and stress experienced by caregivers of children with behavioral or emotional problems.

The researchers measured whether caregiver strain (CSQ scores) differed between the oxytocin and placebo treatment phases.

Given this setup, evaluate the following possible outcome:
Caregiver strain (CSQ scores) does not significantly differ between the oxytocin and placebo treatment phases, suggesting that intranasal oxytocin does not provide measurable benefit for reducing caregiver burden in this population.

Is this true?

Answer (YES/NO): YES